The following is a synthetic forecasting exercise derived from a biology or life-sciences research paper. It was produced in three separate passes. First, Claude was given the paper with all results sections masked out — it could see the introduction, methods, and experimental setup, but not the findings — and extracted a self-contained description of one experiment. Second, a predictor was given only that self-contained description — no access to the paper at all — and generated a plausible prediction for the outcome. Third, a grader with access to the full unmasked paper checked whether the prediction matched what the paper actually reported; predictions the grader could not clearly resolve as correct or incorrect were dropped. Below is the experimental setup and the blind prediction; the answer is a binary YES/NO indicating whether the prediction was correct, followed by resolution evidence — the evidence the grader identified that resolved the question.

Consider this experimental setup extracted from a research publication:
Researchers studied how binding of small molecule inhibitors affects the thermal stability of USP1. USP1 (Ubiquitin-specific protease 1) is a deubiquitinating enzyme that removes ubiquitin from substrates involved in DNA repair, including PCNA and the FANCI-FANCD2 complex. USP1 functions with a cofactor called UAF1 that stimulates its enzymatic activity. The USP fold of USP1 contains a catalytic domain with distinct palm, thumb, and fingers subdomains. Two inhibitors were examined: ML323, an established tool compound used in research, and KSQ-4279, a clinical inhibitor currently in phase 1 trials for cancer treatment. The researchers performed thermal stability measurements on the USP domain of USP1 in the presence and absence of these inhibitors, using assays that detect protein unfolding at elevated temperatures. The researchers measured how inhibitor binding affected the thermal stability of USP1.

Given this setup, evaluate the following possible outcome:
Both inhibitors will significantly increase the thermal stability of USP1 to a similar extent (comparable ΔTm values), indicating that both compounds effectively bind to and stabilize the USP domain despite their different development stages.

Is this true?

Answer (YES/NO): NO